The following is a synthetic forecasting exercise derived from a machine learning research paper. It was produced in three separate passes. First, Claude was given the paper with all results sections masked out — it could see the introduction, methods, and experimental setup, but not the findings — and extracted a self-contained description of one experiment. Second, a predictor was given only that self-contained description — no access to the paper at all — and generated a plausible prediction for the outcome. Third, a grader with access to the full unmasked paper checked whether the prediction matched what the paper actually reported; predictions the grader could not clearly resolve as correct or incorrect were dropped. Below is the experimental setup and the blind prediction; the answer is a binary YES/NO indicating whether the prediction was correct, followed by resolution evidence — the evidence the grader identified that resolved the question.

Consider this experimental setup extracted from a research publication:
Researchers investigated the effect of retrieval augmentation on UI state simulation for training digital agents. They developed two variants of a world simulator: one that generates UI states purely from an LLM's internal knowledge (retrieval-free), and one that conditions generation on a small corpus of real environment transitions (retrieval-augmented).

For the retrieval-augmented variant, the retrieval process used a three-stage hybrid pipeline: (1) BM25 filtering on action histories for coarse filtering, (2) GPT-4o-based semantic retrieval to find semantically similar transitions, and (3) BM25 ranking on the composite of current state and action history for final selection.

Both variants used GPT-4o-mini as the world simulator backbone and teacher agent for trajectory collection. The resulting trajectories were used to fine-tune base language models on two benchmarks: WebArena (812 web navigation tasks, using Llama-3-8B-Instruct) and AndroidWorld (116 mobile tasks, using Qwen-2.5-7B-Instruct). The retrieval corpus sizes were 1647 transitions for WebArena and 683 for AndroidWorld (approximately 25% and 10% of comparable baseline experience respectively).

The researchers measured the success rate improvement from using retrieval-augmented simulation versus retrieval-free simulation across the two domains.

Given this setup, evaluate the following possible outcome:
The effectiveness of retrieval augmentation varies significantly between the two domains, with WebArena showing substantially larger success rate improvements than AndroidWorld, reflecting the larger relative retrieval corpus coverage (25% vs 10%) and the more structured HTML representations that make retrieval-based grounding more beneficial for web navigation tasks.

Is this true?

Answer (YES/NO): NO